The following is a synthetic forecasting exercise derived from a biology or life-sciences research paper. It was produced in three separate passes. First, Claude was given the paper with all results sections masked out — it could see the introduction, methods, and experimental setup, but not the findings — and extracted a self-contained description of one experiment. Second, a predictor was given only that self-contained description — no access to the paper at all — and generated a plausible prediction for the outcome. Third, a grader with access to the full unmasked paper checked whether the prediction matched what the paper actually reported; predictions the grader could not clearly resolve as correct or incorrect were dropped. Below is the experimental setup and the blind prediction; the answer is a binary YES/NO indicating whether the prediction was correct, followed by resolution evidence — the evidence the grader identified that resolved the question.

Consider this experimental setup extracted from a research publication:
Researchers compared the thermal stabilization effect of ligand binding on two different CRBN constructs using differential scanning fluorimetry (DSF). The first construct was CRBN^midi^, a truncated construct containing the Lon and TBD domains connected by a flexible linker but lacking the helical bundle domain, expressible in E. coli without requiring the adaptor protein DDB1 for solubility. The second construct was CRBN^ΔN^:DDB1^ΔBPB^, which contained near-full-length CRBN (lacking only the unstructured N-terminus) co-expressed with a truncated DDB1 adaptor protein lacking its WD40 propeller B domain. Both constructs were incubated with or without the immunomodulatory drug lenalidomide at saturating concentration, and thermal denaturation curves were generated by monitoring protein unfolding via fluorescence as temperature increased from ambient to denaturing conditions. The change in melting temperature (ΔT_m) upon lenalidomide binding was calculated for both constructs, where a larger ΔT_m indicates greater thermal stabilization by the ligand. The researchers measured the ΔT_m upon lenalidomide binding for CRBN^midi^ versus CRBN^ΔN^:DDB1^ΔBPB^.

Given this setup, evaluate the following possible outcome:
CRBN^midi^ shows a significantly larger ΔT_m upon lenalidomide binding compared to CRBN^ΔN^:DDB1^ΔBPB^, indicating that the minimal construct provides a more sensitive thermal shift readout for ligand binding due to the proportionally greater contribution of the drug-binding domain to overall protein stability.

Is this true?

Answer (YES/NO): YES